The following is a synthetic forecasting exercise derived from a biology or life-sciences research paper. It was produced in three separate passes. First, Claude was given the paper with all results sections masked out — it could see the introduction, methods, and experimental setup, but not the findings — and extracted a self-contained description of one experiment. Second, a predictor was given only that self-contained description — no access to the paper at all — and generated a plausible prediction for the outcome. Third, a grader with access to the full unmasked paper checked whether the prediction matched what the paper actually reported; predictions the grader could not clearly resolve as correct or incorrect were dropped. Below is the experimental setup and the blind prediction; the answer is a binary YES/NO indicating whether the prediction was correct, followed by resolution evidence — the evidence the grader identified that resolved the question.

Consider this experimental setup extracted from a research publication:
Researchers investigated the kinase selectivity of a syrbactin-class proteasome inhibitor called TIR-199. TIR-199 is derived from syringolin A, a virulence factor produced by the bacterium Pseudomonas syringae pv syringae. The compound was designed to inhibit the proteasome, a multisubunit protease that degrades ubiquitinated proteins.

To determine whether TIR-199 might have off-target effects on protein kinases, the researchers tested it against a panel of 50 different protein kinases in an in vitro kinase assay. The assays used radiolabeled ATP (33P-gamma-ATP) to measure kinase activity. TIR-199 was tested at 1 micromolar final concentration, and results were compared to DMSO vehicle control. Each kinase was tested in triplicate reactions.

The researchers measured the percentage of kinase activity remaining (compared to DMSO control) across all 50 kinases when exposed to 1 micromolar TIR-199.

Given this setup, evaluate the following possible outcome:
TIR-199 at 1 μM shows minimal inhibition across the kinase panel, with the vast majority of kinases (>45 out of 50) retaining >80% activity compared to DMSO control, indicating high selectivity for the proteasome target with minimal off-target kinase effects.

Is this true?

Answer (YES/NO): YES